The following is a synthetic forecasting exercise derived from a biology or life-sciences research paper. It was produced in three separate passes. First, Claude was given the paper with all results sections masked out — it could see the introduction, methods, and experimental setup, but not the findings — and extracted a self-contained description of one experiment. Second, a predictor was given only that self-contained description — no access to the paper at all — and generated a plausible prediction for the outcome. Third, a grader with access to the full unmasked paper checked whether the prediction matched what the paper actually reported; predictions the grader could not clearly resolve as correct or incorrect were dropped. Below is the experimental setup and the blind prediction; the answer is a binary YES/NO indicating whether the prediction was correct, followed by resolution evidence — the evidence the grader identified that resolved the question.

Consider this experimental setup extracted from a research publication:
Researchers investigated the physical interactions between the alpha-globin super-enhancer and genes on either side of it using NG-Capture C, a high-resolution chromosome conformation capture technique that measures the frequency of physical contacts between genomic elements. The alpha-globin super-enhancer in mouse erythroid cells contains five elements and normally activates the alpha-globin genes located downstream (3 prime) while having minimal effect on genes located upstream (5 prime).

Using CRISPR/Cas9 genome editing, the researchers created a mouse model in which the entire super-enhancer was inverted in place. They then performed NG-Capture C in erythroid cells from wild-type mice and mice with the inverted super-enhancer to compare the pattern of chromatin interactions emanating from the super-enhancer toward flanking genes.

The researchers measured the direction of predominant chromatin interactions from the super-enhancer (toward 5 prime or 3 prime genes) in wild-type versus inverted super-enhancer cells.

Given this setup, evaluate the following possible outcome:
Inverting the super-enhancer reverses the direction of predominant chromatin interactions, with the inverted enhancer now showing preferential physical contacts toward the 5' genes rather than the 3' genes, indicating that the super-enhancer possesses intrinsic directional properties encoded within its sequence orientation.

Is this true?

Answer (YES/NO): YES